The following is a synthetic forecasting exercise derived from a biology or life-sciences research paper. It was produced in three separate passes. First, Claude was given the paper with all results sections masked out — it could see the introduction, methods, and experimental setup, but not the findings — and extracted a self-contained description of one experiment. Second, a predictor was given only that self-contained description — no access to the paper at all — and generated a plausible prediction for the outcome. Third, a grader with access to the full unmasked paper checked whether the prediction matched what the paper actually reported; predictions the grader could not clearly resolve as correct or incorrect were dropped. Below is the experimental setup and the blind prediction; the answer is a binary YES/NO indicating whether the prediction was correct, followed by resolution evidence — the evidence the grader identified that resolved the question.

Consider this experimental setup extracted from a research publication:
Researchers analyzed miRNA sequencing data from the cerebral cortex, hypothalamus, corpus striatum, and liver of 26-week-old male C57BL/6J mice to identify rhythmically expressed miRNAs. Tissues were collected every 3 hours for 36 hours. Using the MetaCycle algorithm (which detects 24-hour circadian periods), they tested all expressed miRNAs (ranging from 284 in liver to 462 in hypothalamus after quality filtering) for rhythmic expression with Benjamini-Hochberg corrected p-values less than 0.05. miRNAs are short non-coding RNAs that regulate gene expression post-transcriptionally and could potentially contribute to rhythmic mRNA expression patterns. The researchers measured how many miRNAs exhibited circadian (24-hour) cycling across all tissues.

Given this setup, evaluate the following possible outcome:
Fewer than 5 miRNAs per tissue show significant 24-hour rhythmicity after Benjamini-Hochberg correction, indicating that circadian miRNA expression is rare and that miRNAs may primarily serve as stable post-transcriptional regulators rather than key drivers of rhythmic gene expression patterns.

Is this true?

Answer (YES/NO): YES